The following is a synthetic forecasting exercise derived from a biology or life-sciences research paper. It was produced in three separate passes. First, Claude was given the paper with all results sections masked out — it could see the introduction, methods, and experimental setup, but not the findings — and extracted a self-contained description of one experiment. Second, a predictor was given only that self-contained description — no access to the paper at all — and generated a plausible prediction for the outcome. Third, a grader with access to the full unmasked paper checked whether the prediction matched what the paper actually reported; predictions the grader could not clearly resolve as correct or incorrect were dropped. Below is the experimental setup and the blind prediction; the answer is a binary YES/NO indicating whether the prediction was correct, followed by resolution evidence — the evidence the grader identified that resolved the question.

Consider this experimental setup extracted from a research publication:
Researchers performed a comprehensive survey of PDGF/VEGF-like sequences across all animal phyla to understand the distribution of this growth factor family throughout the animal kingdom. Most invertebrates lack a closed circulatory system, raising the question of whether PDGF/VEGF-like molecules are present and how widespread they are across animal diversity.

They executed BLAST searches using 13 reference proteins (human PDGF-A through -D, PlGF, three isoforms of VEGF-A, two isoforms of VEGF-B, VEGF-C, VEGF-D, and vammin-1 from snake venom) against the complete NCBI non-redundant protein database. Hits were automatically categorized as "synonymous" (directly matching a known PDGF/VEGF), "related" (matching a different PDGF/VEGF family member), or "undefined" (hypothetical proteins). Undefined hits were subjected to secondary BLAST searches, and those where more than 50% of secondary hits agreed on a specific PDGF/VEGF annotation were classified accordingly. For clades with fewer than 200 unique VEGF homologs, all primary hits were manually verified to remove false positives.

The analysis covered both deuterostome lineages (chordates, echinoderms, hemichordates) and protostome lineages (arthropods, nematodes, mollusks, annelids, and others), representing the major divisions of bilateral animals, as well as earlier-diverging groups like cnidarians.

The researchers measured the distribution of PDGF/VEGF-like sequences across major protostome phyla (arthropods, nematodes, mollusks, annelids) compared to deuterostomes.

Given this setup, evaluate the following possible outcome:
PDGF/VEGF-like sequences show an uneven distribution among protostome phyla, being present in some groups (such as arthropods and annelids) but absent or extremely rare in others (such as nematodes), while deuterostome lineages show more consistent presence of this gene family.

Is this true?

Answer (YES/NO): NO